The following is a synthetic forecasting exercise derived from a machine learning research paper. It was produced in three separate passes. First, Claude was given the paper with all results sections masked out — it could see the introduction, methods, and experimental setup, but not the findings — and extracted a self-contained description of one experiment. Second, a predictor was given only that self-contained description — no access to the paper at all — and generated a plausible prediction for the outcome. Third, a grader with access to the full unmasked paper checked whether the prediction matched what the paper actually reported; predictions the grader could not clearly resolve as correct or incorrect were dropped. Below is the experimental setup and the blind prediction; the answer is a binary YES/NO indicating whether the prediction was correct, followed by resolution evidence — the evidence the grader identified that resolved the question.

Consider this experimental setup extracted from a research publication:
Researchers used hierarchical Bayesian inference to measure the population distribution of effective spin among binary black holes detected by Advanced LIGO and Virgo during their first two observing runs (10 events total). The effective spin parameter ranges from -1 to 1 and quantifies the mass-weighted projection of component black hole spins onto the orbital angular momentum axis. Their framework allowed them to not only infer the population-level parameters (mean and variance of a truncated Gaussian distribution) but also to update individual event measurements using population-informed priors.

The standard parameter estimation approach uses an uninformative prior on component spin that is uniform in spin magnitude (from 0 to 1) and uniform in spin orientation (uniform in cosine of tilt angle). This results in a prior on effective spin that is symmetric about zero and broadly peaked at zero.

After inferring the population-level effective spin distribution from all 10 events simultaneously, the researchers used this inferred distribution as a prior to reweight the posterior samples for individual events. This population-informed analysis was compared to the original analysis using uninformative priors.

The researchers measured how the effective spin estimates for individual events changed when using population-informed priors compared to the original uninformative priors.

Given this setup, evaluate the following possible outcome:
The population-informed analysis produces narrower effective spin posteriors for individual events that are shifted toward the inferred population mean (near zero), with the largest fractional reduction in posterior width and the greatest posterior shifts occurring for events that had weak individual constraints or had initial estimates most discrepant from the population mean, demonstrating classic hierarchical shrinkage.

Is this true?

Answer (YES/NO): NO